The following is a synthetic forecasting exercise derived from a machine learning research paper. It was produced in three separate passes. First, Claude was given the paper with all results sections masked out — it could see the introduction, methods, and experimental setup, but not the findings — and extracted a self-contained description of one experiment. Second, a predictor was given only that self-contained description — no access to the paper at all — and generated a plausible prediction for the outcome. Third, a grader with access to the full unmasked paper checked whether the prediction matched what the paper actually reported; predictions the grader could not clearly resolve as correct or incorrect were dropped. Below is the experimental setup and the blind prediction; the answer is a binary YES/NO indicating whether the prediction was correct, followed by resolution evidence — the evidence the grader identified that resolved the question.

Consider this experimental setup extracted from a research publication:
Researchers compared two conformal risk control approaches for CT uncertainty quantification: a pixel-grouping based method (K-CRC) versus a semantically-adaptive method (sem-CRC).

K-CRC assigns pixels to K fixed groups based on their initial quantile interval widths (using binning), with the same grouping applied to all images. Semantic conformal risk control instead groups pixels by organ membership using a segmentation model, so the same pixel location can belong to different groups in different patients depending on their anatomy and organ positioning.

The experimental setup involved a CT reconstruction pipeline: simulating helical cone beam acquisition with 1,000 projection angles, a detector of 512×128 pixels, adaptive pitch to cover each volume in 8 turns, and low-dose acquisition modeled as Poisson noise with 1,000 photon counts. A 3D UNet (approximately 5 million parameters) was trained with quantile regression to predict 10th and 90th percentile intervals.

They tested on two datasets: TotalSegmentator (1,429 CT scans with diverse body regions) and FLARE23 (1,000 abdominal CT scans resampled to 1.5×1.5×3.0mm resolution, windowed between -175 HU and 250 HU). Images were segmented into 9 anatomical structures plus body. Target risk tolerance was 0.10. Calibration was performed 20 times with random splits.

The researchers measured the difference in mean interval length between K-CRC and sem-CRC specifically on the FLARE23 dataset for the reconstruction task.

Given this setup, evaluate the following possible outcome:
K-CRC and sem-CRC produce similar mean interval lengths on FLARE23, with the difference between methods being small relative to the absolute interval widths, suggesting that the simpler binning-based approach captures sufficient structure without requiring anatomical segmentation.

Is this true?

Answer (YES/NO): YES